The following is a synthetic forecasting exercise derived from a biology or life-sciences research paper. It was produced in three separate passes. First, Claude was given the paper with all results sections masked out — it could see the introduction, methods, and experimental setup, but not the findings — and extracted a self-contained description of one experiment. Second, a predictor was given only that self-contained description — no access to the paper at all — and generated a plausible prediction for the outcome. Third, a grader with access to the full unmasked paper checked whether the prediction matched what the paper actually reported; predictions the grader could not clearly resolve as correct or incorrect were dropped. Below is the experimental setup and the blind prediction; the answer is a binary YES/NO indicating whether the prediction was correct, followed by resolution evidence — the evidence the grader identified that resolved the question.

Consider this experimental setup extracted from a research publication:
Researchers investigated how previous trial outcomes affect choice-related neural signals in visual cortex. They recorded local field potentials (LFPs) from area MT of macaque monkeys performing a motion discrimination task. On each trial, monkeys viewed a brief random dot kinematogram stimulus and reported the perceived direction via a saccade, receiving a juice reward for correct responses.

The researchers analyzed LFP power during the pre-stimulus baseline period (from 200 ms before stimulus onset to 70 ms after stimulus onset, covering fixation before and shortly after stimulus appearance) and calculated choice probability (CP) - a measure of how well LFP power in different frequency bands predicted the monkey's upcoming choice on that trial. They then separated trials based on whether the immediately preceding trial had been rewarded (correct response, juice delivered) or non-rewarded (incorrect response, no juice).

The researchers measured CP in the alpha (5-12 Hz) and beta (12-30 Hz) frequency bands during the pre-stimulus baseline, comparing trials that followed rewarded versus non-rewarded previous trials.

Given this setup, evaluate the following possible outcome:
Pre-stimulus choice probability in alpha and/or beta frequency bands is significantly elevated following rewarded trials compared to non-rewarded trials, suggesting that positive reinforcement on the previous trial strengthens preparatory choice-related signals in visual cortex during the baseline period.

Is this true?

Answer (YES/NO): NO